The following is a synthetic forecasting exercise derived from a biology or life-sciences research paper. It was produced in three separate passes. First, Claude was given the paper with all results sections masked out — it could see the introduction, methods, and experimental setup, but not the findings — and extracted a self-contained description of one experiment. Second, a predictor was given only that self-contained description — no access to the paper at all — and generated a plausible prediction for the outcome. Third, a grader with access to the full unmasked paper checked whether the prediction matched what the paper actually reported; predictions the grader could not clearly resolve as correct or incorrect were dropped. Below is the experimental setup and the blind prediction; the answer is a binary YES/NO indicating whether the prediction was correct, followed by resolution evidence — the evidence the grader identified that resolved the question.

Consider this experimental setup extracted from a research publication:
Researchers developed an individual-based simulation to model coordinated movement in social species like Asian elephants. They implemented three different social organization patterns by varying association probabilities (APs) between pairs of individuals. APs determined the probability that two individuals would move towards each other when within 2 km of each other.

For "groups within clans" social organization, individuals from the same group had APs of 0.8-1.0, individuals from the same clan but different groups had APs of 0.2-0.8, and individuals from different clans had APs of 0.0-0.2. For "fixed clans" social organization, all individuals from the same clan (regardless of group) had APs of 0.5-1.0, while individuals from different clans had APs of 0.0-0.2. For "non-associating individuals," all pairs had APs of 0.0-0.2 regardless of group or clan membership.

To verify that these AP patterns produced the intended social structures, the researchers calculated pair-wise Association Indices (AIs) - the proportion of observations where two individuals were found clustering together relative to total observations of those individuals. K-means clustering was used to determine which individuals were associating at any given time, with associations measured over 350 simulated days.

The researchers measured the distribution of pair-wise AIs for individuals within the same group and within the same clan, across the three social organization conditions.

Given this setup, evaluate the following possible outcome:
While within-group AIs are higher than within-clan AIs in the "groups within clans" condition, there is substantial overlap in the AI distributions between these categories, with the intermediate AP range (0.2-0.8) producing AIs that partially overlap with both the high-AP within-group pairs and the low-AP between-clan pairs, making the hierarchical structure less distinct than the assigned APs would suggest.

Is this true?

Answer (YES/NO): NO